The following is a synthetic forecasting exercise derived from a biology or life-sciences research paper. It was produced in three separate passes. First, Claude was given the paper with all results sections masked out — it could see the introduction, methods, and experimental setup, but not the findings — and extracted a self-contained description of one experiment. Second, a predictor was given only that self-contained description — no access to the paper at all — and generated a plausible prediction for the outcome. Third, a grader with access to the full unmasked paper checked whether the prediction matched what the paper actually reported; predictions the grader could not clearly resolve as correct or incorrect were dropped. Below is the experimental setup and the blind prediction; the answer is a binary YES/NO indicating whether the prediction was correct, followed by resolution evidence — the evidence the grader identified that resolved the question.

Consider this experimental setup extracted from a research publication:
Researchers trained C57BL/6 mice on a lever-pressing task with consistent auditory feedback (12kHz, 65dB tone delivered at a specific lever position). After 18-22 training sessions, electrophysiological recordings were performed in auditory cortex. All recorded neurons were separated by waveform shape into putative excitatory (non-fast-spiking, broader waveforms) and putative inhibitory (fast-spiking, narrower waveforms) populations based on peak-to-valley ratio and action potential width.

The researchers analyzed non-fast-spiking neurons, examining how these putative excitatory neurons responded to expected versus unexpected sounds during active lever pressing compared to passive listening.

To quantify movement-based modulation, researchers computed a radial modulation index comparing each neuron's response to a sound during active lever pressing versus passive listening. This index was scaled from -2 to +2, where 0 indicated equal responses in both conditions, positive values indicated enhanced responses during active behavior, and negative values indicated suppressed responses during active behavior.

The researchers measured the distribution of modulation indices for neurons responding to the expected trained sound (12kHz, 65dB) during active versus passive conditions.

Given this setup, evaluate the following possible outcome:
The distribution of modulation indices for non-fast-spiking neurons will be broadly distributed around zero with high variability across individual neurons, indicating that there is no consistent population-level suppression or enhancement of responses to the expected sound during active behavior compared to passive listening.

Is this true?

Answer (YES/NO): NO